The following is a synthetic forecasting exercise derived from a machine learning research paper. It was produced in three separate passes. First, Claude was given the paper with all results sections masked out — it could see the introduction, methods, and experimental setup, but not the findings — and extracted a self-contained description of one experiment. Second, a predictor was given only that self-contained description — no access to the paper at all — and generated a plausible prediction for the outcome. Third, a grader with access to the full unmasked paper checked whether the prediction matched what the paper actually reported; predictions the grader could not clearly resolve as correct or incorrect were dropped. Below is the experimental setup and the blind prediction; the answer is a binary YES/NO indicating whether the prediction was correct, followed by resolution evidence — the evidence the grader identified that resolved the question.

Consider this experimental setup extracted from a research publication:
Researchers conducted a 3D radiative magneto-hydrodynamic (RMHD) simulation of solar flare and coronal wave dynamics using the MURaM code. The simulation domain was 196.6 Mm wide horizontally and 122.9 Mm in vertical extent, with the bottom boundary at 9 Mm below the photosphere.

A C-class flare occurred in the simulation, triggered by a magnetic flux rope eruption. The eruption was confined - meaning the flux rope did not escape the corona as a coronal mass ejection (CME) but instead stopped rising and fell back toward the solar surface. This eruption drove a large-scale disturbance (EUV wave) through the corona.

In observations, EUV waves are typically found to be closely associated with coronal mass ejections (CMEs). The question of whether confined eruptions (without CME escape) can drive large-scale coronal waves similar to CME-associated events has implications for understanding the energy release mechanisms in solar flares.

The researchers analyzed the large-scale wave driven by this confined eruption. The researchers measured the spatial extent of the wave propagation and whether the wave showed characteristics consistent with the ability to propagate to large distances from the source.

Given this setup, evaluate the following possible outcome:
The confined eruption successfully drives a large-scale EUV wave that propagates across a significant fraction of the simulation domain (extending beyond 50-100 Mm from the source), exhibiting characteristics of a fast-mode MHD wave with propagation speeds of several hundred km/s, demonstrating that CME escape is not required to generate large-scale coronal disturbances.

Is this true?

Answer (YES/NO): YES